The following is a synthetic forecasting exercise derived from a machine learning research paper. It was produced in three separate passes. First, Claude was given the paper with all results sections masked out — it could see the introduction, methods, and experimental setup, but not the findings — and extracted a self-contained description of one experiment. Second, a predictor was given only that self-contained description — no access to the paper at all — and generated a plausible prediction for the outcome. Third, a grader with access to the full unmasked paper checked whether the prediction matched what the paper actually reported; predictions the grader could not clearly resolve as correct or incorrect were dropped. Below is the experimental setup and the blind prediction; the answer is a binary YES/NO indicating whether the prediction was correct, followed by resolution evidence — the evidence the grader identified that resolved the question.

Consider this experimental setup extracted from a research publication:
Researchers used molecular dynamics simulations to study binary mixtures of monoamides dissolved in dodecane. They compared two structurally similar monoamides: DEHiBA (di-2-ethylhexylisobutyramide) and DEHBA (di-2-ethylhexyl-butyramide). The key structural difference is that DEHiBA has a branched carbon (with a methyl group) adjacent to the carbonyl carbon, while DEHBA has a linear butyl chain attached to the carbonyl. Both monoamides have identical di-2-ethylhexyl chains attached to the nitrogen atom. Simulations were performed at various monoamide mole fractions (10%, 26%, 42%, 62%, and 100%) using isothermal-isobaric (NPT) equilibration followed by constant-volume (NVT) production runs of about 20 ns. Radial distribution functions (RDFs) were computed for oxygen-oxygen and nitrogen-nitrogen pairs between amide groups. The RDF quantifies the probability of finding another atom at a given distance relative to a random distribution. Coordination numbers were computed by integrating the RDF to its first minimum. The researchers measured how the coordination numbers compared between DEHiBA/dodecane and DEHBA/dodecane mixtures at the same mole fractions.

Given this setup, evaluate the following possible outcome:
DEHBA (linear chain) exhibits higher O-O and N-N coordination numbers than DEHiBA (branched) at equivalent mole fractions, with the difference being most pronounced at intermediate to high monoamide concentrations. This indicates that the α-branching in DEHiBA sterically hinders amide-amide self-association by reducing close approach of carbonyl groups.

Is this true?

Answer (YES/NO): NO